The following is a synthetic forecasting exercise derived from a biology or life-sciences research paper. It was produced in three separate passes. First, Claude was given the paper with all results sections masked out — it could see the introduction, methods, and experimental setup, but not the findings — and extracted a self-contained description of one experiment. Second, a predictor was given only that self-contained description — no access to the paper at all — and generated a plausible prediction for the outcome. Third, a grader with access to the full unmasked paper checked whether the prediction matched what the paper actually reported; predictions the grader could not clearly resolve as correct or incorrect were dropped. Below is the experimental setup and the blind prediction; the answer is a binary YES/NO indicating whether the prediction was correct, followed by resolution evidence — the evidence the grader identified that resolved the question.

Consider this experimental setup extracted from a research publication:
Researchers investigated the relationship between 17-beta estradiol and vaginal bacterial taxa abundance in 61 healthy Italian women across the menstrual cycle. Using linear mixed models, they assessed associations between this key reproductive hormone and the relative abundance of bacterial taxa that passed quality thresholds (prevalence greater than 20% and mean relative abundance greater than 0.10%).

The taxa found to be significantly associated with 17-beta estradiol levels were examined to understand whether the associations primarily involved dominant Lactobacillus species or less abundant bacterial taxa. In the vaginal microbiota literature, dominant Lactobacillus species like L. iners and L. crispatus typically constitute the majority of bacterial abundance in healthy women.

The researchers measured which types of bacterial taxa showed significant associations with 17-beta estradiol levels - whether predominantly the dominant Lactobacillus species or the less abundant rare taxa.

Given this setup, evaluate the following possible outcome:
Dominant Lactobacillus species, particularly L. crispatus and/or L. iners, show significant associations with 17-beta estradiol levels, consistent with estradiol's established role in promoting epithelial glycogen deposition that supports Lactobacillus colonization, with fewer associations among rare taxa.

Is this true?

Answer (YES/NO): NO